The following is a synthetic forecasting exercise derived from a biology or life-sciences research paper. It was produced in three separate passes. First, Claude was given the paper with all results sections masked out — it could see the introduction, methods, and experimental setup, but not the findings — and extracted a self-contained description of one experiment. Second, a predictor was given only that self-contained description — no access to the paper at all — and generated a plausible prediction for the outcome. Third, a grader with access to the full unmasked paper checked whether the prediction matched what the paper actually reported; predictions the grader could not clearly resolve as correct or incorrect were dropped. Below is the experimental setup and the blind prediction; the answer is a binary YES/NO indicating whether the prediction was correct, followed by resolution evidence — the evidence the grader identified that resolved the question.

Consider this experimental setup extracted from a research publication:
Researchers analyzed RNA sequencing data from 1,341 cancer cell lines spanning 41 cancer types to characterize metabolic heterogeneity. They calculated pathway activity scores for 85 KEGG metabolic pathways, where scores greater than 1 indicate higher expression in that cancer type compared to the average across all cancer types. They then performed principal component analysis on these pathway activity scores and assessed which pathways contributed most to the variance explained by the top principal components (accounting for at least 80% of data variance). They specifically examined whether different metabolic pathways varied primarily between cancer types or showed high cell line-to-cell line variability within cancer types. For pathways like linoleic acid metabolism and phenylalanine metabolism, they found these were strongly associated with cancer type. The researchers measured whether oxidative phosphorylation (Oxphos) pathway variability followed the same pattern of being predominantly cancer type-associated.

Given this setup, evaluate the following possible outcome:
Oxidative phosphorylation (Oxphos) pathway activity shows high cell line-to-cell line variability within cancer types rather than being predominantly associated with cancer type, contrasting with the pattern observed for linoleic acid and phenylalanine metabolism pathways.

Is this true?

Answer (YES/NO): YES